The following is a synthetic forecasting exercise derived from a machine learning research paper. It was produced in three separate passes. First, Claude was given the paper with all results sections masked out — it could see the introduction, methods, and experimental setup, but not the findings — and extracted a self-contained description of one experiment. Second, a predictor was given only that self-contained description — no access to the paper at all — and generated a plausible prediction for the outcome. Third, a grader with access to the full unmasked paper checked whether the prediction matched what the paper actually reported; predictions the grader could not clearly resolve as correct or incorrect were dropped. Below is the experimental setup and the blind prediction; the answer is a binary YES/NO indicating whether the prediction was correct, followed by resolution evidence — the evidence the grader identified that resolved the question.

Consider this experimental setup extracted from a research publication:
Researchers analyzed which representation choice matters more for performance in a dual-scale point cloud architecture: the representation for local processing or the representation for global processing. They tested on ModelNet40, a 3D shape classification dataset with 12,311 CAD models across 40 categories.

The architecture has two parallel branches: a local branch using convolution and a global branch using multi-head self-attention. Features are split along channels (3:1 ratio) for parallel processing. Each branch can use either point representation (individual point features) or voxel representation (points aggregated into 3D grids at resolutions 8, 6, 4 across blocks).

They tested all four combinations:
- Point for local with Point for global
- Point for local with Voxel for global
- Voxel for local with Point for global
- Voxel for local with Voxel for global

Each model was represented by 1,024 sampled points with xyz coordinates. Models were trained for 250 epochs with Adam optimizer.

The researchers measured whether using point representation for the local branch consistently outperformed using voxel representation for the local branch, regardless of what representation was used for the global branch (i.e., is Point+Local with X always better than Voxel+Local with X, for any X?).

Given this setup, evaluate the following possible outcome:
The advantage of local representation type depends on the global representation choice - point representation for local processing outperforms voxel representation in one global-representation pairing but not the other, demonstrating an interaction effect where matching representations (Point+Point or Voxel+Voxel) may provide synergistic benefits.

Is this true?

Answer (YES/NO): NO